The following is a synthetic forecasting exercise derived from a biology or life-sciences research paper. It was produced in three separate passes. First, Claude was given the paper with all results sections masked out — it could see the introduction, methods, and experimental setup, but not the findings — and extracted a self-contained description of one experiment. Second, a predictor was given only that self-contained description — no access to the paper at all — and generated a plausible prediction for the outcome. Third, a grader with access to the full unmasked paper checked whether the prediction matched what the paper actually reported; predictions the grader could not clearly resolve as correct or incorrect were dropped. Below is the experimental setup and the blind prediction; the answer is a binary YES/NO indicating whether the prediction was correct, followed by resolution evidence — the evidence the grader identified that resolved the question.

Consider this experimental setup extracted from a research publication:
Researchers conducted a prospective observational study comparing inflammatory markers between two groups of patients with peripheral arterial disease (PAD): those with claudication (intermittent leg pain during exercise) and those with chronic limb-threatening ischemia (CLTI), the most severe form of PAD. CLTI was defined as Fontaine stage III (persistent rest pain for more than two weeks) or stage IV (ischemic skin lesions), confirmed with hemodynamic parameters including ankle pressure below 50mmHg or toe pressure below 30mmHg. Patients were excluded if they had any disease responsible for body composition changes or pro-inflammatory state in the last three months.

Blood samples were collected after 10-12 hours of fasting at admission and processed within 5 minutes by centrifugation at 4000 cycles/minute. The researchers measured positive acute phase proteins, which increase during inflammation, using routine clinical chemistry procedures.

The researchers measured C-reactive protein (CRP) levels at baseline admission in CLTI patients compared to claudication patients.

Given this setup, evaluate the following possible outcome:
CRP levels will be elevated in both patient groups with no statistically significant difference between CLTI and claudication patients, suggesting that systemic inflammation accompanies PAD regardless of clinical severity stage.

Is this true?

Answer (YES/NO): NO